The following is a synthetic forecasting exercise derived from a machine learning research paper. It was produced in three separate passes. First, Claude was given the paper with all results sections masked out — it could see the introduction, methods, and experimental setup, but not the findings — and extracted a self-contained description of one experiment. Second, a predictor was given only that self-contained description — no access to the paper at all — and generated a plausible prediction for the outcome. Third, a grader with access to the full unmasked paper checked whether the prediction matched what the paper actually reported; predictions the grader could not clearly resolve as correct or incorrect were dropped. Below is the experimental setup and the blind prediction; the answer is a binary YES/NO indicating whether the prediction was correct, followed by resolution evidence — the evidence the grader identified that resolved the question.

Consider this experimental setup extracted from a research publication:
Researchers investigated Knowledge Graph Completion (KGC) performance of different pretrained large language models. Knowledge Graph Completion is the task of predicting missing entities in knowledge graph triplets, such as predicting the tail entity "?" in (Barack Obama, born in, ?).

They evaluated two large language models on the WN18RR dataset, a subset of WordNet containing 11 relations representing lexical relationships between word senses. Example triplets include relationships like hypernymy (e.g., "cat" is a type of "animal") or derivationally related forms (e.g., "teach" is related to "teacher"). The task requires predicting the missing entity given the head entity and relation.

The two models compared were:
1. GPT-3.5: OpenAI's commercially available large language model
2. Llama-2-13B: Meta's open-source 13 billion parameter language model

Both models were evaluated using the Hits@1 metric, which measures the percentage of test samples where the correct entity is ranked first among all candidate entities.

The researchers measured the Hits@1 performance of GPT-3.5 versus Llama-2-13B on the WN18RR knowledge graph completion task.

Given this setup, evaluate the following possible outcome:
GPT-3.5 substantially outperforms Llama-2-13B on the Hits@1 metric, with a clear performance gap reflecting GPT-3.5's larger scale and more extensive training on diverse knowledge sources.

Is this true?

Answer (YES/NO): NO